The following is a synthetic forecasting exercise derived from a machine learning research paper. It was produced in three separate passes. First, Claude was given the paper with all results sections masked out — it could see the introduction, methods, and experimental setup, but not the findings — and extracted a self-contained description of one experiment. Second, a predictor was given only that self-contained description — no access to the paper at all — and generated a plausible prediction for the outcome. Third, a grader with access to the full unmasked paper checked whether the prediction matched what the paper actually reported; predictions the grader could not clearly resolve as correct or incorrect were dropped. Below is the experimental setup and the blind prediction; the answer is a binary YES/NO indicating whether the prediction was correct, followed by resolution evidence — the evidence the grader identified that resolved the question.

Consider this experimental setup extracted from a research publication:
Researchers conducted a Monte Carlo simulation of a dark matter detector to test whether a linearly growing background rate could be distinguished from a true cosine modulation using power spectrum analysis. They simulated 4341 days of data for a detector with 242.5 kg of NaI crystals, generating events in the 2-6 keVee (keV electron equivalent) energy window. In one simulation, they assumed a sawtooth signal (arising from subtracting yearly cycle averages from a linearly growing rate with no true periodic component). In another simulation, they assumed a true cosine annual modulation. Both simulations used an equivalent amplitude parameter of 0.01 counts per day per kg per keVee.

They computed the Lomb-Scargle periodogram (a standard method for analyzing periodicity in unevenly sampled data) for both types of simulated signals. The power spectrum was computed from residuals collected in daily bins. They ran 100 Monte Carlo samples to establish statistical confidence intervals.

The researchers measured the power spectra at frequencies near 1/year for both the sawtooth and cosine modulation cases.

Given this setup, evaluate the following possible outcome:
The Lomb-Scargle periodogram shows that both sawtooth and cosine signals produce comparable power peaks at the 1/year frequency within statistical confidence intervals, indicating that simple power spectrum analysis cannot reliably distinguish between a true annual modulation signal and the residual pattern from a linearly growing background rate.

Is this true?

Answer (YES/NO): YES